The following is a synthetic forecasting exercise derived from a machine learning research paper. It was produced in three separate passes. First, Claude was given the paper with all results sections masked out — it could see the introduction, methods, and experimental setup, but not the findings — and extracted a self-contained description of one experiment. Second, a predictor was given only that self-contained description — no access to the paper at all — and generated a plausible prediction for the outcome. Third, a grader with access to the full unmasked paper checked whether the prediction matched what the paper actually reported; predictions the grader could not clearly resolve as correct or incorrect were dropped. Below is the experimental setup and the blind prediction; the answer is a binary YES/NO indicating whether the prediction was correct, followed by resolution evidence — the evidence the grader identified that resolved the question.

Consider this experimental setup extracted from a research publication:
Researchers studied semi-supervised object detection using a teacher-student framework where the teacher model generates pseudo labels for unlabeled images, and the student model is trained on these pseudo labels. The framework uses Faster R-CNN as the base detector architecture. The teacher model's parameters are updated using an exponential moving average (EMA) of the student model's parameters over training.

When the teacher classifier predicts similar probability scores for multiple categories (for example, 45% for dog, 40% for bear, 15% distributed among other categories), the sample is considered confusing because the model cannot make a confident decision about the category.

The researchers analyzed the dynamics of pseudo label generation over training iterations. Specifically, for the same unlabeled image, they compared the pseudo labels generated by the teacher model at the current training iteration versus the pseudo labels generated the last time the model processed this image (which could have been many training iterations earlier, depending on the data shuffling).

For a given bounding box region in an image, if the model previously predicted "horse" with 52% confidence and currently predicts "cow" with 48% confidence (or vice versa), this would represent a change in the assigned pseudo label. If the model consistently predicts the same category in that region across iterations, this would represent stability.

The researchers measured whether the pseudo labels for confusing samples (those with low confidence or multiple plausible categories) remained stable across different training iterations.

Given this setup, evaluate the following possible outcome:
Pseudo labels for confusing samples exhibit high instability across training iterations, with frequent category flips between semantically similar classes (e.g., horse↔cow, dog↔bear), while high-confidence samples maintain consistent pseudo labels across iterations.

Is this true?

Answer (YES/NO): YES